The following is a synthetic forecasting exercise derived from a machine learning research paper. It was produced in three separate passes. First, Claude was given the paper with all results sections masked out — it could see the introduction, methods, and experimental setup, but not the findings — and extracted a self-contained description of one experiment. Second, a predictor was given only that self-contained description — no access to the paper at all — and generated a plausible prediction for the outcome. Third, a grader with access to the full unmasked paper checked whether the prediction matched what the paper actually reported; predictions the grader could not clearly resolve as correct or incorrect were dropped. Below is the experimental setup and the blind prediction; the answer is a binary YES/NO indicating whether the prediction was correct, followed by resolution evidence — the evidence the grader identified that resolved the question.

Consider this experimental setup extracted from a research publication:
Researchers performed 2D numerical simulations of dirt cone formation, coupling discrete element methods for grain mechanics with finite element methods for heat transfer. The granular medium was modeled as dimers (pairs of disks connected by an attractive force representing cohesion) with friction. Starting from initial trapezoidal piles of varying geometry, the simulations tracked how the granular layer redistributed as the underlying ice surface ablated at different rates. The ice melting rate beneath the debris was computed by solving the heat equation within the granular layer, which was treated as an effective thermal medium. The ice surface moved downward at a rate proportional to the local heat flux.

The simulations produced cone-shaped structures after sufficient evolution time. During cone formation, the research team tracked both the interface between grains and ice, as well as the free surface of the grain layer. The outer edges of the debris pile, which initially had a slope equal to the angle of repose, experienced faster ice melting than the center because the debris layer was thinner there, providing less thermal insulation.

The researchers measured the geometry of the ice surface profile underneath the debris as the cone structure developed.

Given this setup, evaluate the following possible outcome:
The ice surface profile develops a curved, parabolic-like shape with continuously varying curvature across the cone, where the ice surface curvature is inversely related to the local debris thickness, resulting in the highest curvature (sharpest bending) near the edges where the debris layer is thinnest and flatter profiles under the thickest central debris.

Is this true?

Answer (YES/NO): NO